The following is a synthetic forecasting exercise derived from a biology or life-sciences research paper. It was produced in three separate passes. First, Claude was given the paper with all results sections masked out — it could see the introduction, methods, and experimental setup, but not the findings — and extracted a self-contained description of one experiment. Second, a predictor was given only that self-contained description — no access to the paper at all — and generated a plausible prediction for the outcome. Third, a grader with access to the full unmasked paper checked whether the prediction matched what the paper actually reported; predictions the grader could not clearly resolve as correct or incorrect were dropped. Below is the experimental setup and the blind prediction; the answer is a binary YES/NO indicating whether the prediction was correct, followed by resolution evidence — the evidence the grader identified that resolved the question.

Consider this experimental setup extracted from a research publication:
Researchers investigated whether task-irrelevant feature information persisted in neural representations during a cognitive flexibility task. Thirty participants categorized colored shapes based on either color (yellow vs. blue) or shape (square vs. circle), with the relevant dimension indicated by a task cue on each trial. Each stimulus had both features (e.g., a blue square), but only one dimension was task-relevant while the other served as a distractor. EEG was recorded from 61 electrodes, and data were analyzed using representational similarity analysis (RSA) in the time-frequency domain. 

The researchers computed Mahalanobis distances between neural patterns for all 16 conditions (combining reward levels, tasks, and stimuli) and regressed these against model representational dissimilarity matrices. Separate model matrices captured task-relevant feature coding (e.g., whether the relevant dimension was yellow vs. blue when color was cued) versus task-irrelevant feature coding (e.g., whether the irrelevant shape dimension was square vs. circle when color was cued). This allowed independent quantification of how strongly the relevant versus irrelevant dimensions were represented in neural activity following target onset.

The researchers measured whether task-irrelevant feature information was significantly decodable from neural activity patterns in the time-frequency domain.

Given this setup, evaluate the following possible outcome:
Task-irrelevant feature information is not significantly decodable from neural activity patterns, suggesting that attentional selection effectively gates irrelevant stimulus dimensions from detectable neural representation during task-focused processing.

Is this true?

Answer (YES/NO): YES